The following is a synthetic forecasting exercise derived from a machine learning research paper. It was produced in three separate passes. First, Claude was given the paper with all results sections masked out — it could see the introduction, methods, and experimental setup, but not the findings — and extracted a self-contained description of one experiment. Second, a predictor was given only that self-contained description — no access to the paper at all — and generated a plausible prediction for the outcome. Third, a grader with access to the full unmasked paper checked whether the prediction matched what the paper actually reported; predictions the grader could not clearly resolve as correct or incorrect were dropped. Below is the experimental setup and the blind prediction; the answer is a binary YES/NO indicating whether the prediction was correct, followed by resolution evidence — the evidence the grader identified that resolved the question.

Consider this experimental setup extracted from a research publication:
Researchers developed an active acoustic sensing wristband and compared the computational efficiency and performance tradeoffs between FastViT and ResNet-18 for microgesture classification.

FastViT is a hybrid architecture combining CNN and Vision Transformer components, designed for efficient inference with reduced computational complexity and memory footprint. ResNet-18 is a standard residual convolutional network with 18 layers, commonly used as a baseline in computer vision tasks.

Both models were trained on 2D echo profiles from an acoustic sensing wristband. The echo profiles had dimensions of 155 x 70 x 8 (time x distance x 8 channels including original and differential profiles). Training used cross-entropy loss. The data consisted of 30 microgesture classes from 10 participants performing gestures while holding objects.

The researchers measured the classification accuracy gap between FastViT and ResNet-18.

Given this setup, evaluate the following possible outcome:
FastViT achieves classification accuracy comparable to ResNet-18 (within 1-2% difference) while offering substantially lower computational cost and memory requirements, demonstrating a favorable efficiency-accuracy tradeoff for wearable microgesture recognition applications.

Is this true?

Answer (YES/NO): YES